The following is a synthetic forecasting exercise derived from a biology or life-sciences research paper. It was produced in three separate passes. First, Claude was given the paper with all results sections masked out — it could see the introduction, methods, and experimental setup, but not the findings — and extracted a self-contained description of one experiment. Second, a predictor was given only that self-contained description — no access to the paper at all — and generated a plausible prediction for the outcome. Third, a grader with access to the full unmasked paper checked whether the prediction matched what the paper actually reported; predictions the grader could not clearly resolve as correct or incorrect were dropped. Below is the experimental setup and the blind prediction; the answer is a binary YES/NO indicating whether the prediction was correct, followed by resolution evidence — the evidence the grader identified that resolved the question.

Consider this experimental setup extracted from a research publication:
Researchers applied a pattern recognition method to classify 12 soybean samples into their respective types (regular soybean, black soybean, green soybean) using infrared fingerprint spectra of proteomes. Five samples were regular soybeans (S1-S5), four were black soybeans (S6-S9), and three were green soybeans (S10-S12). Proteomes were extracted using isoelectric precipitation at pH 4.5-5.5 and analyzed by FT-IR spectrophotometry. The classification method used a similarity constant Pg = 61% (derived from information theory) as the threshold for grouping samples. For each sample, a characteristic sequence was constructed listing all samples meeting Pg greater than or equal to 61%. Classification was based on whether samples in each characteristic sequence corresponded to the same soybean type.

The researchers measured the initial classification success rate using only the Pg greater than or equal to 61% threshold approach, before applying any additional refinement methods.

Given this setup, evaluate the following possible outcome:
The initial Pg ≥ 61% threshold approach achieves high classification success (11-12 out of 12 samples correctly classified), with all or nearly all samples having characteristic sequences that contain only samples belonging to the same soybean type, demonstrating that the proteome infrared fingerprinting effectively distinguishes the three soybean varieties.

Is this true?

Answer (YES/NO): YES